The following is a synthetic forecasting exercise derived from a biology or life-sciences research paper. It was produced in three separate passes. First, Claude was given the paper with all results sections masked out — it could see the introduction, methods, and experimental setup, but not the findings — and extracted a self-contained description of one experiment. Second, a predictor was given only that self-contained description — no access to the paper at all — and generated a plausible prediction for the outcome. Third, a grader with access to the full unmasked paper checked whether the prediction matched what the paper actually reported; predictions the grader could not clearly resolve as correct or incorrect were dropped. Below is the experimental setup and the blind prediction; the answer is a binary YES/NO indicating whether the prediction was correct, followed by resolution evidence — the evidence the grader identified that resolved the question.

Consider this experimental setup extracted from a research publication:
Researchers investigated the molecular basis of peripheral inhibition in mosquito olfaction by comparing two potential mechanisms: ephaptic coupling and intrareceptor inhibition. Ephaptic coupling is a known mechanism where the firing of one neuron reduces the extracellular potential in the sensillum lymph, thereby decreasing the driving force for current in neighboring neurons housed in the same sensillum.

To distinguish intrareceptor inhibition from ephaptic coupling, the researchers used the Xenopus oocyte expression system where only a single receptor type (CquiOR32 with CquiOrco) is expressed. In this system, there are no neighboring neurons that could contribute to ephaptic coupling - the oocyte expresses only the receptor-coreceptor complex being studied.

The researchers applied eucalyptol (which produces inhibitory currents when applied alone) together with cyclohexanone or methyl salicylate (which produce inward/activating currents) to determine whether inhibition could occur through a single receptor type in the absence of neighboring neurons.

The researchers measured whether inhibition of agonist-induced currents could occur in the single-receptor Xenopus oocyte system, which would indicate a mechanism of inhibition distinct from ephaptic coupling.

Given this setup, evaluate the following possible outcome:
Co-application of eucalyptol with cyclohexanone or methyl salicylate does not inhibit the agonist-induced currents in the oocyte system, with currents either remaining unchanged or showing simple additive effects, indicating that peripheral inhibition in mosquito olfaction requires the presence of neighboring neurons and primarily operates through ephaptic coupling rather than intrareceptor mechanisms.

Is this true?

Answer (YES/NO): NO